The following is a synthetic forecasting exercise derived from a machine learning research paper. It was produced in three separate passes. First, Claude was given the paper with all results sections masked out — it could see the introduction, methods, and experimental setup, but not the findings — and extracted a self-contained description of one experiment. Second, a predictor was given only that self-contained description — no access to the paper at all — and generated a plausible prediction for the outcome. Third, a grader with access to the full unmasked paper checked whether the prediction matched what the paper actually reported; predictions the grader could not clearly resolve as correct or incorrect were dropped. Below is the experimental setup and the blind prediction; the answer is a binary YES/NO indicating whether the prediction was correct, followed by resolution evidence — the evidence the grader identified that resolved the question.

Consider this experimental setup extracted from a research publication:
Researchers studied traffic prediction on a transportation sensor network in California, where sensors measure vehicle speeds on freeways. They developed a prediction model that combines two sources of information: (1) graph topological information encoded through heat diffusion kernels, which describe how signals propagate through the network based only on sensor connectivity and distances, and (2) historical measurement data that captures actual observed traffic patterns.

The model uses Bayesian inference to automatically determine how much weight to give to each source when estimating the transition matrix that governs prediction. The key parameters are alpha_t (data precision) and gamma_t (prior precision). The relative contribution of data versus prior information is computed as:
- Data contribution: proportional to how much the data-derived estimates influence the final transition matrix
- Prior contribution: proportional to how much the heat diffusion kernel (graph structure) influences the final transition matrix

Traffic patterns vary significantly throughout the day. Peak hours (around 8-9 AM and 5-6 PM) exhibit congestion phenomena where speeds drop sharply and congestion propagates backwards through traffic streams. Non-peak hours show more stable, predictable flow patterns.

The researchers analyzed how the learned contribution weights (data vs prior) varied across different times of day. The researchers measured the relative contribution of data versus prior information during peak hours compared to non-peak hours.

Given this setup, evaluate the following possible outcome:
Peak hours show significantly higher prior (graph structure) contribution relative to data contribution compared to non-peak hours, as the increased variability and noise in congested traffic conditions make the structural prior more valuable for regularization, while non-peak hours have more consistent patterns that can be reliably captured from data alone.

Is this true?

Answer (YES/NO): NO